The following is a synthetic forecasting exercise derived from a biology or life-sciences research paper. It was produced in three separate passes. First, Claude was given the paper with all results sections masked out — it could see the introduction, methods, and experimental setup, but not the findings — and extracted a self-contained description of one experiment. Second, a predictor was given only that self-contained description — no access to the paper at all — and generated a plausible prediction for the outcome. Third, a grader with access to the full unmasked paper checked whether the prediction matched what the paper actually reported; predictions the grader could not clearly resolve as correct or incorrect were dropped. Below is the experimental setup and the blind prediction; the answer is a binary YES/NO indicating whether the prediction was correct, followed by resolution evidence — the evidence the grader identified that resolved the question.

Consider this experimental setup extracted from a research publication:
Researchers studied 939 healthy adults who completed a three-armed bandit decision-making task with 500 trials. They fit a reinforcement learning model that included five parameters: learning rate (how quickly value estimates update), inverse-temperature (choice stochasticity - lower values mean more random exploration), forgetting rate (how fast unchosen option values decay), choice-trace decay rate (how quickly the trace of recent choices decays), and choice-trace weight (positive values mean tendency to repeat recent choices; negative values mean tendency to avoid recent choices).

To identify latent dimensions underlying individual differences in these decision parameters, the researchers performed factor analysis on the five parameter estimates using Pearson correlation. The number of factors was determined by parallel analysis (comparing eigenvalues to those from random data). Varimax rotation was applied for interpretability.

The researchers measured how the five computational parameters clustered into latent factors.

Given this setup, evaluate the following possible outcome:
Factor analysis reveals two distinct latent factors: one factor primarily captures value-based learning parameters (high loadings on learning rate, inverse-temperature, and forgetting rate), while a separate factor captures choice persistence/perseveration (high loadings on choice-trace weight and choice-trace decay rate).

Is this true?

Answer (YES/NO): NO